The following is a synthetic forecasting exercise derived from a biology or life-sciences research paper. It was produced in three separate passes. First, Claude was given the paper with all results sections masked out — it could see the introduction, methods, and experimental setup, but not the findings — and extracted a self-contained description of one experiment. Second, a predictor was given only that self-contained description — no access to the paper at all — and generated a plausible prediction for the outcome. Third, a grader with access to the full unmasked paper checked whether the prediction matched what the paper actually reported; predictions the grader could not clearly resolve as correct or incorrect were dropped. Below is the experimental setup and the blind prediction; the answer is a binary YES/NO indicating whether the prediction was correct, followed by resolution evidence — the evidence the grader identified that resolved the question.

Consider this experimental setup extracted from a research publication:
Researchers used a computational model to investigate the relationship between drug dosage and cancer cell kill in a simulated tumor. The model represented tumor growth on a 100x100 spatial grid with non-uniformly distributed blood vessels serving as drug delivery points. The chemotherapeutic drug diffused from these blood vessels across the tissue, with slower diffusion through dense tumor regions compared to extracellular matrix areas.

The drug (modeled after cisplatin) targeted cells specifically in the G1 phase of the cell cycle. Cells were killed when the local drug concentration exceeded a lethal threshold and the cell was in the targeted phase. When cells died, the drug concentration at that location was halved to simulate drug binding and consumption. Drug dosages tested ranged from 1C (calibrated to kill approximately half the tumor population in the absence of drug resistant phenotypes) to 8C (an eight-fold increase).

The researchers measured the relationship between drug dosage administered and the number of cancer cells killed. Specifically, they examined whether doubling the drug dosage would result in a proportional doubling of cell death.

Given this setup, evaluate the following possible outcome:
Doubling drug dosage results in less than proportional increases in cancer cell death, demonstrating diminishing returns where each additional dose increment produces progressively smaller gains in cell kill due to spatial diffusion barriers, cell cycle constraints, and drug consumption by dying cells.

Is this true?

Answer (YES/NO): YES